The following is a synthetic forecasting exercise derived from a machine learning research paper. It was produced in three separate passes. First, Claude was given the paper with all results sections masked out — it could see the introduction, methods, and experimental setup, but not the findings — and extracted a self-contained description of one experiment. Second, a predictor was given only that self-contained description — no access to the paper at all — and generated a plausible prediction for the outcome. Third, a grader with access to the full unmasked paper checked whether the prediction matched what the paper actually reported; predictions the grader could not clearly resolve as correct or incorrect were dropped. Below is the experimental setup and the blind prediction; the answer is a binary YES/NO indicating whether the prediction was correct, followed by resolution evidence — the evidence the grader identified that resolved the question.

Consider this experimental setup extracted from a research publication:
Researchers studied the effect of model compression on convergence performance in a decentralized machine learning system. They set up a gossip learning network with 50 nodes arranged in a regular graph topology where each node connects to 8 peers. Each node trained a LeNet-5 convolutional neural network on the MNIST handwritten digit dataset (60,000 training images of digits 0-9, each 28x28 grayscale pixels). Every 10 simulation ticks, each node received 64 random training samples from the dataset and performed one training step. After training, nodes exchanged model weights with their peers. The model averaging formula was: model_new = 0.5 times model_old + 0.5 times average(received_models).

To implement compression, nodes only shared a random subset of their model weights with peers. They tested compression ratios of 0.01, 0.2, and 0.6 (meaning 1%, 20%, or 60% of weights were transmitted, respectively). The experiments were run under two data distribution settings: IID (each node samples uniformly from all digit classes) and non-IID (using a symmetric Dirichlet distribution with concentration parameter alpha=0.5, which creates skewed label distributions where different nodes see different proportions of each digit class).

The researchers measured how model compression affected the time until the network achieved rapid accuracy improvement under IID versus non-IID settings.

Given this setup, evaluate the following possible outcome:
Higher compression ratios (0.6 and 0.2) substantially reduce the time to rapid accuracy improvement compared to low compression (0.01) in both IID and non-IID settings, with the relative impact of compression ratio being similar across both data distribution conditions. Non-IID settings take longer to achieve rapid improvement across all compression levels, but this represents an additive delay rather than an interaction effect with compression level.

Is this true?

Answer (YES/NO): NO